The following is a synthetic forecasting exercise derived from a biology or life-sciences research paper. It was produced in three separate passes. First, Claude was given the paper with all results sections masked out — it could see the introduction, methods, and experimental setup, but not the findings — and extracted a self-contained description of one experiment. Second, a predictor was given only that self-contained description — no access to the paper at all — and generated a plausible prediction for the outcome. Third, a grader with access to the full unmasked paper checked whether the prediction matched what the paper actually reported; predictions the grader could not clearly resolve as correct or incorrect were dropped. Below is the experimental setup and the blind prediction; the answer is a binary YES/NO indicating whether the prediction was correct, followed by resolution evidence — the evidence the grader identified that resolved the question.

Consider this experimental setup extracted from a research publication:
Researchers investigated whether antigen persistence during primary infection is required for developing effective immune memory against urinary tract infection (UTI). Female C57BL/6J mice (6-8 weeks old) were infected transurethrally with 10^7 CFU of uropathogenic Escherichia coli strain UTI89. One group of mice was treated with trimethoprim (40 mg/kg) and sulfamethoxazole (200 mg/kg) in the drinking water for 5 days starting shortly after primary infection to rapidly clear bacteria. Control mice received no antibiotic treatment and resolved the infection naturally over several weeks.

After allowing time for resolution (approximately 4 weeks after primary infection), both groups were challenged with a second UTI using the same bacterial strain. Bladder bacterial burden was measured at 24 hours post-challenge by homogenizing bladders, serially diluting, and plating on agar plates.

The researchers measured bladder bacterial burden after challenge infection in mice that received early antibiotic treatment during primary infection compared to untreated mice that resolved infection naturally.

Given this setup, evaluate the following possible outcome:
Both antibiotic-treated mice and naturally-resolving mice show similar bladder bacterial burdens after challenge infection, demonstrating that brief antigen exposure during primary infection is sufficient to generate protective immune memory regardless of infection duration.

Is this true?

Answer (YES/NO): NO